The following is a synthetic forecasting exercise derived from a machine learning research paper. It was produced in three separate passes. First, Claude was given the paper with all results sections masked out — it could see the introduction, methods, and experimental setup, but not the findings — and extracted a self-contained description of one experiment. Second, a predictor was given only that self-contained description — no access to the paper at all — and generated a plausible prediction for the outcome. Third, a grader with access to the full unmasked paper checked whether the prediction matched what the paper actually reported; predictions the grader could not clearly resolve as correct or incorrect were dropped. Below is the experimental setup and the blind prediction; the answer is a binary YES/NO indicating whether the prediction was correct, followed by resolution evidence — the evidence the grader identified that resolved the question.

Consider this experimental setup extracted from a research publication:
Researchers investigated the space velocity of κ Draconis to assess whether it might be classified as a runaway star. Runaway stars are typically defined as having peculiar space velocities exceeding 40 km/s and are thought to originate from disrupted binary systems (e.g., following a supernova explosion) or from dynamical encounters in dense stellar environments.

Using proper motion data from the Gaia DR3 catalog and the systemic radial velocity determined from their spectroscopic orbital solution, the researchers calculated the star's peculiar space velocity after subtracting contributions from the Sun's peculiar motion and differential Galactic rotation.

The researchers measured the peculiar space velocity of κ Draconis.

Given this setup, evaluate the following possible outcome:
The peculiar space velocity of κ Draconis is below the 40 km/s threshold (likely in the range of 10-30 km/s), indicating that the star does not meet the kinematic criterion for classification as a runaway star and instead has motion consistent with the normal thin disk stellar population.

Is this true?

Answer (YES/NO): NO